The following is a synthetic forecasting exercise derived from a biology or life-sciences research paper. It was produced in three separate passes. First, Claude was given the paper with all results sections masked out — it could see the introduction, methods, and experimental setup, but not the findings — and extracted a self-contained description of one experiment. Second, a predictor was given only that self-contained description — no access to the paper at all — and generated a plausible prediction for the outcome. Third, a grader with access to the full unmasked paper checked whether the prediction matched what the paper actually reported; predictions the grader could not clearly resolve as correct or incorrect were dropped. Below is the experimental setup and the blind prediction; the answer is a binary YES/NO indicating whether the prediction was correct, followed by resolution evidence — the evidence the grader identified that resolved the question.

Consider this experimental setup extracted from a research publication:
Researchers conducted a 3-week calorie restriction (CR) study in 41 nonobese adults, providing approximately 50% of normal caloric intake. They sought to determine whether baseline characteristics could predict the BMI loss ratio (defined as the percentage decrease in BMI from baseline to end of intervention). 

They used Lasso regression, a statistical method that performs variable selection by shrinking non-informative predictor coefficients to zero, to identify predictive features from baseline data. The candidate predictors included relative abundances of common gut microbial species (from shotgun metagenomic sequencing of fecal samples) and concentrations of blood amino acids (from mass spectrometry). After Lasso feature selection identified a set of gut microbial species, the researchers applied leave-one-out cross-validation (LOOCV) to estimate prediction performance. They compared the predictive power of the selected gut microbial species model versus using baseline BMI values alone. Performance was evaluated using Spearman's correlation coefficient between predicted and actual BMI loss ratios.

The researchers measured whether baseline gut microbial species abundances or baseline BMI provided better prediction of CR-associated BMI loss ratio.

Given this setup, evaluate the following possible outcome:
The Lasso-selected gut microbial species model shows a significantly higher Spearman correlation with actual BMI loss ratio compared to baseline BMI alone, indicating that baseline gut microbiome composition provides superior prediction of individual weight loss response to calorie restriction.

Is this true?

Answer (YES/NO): YES